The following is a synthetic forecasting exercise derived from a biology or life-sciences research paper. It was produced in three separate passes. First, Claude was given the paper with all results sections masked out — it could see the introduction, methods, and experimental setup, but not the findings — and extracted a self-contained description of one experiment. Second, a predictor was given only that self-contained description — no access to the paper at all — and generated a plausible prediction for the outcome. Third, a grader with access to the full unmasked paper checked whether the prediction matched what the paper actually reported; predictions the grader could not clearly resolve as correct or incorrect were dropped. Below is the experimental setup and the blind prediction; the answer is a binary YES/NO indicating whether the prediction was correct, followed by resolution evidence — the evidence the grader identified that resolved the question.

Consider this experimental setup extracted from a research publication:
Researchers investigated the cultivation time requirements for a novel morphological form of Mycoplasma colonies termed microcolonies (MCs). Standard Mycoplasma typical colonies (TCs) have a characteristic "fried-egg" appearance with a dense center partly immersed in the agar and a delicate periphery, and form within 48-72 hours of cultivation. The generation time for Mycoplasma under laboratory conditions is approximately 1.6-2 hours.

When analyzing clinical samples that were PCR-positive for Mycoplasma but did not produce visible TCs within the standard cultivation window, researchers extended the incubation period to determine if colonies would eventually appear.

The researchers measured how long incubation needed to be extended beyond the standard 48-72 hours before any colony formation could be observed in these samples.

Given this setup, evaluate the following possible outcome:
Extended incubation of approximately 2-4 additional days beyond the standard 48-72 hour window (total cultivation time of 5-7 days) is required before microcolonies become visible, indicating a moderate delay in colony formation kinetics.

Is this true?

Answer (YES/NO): NO